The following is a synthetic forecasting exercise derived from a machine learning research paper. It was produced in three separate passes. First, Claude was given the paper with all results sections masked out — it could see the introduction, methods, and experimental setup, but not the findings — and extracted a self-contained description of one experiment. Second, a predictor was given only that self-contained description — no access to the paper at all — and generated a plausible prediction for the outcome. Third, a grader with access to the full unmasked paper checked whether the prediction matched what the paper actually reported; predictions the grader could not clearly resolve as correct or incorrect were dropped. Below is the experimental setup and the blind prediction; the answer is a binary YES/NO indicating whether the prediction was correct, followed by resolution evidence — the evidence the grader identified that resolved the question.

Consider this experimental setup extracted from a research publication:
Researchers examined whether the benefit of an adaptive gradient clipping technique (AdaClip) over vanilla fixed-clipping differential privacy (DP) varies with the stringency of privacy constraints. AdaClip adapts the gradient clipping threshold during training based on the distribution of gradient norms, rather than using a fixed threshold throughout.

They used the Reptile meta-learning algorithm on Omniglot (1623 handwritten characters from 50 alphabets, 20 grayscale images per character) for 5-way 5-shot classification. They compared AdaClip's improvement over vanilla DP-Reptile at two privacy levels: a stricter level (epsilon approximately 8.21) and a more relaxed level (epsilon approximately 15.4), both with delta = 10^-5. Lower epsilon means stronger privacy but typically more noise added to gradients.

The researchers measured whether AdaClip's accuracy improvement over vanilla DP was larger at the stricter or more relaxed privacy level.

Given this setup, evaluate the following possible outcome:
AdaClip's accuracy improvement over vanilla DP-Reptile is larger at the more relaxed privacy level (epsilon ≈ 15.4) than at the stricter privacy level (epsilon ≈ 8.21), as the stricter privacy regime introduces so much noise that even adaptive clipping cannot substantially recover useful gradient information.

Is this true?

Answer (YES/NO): NO